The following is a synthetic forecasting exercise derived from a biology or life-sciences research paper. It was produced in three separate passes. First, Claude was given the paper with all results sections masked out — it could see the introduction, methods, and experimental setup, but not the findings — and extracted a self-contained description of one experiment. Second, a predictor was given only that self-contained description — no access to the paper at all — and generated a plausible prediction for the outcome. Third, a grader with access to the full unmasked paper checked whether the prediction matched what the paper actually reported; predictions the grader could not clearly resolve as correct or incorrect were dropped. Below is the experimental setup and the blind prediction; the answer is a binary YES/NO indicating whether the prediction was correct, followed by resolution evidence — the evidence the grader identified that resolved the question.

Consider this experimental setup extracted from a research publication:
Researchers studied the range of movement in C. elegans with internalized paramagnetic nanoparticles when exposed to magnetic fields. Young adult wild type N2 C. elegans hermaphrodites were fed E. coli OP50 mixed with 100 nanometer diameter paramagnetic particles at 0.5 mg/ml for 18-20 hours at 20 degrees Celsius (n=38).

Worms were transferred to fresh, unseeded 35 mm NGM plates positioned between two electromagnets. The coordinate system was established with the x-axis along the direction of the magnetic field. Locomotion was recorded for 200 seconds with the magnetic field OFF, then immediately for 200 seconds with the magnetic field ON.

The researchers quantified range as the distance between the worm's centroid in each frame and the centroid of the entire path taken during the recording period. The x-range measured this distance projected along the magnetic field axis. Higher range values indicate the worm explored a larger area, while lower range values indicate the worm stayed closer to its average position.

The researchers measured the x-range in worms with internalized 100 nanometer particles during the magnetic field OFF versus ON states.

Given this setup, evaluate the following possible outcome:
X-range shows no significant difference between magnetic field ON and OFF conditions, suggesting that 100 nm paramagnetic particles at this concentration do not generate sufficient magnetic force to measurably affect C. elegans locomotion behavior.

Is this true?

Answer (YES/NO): YES